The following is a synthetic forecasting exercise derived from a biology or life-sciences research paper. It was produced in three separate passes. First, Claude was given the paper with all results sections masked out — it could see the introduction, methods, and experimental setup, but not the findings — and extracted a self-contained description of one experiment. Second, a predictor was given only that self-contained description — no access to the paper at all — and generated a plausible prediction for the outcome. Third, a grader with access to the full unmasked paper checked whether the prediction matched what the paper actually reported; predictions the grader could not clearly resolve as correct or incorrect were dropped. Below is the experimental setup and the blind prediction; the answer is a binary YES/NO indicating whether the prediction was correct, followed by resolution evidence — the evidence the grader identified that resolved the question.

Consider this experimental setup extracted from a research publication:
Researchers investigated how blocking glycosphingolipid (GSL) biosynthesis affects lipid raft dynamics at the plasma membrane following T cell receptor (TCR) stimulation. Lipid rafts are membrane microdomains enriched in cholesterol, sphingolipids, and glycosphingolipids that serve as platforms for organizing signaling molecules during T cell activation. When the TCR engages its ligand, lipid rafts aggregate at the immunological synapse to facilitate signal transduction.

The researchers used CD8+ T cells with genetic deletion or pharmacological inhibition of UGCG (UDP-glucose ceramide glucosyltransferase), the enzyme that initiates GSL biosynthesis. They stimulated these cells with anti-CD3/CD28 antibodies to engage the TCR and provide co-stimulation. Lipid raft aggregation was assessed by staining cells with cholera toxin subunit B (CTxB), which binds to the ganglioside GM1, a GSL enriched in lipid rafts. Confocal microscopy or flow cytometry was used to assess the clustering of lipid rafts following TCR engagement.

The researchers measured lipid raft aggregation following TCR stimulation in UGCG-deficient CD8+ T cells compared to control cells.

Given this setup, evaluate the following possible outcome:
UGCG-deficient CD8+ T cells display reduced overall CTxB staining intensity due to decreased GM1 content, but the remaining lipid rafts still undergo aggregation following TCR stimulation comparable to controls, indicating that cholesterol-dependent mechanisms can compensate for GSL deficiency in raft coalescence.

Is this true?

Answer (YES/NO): NO